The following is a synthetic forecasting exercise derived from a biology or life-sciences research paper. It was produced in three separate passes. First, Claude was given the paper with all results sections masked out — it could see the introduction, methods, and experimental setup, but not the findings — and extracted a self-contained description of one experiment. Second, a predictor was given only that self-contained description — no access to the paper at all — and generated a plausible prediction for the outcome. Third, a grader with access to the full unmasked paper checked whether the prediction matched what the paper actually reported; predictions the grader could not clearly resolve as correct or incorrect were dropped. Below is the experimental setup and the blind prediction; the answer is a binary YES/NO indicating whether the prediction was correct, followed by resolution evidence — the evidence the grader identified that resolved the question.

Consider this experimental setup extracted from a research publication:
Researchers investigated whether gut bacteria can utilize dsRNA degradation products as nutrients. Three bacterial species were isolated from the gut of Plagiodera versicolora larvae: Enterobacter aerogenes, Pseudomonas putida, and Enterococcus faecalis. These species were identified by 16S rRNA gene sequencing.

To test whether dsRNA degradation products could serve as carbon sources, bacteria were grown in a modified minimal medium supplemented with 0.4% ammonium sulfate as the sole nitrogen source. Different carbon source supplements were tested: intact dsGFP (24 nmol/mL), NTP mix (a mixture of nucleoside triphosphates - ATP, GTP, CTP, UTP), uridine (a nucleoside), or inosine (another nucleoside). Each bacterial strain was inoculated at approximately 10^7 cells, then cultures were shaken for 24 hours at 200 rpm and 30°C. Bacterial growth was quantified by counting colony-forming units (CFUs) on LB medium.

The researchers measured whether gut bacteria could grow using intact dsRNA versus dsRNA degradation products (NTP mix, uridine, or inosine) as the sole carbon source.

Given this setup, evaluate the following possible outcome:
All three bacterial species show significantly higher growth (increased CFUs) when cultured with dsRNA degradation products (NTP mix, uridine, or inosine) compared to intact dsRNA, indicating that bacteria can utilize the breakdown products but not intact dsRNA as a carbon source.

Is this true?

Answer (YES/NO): NO